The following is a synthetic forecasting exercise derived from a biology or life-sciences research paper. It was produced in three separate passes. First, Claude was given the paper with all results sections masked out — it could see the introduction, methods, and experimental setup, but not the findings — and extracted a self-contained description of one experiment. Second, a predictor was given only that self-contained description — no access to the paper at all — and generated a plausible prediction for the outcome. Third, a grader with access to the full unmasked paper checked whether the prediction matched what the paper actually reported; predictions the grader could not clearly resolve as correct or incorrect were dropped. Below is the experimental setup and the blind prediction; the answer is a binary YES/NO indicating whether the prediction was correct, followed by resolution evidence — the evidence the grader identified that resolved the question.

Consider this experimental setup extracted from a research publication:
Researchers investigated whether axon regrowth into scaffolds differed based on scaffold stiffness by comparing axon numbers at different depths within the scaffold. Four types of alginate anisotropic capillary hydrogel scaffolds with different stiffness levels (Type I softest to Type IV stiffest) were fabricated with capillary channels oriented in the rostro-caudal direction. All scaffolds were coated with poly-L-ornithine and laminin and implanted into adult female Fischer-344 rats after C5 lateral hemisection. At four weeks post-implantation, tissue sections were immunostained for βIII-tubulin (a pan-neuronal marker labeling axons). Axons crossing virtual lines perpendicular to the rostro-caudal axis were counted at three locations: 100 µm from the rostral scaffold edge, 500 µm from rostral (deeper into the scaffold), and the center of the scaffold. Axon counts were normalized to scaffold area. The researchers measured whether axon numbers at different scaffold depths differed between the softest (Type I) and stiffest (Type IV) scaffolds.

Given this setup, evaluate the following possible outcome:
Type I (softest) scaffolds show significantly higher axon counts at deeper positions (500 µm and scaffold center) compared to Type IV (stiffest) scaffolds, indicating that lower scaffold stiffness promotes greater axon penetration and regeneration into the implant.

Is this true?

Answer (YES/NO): NO